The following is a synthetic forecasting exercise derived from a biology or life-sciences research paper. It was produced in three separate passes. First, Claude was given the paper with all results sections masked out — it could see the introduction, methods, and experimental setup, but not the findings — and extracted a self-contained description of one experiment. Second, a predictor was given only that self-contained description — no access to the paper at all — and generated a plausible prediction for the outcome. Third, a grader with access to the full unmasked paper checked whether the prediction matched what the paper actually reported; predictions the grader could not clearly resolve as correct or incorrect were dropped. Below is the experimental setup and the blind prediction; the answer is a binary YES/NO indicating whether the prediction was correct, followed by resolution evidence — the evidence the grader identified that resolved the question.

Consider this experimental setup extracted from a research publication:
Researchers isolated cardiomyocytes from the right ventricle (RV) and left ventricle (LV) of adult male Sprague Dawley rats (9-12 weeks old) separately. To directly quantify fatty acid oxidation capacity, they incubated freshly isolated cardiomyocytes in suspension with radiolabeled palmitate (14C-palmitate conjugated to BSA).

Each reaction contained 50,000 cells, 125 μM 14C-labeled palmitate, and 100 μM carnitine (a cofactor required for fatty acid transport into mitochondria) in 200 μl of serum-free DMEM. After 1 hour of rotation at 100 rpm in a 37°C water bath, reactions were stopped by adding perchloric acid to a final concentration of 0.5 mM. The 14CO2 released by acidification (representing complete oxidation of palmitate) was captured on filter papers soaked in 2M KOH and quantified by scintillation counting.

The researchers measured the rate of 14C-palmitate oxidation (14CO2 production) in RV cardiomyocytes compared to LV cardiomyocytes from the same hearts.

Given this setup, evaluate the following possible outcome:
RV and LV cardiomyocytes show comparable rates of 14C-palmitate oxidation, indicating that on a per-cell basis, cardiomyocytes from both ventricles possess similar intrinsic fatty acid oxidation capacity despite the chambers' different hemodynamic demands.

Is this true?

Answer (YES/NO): NO